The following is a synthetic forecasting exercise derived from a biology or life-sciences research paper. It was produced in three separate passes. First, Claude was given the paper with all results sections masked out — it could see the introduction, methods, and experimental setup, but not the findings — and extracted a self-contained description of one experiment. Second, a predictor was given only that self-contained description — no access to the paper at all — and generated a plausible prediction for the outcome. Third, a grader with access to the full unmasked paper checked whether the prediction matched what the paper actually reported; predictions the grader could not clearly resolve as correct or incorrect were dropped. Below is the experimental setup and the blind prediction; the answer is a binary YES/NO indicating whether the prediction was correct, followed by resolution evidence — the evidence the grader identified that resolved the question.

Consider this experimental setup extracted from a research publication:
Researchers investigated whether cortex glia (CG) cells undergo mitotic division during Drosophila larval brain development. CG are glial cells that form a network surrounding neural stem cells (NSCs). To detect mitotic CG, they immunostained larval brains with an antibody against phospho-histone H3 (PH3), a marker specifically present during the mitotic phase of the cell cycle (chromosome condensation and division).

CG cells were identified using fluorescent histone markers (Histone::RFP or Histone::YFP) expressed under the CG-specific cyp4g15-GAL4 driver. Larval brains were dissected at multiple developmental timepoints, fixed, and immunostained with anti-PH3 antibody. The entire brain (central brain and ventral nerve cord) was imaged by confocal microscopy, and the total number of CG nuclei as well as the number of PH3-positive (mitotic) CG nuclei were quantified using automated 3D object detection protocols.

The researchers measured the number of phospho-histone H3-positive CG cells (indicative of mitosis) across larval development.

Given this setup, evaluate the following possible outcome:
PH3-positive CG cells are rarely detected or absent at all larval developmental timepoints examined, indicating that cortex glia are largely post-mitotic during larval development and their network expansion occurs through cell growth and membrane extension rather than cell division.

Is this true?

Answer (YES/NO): NO